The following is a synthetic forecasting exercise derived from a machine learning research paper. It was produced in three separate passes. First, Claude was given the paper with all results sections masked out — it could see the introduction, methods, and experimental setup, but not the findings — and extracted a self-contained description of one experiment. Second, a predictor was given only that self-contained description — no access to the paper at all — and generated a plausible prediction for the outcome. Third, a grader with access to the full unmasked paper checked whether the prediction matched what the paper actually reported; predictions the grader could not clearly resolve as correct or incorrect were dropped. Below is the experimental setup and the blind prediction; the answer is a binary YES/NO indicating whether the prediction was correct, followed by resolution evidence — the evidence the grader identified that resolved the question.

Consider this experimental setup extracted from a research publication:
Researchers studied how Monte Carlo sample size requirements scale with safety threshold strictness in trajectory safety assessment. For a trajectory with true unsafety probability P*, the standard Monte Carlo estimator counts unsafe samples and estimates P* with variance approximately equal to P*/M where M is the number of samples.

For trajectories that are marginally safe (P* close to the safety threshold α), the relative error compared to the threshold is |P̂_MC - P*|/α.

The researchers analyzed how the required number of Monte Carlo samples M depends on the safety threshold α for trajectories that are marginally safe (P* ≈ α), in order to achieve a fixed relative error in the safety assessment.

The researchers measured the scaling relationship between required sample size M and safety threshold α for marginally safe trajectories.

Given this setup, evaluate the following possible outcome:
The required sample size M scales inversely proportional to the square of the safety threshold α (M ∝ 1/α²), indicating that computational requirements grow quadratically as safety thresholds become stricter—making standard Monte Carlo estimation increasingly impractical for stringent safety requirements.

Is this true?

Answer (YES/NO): NO